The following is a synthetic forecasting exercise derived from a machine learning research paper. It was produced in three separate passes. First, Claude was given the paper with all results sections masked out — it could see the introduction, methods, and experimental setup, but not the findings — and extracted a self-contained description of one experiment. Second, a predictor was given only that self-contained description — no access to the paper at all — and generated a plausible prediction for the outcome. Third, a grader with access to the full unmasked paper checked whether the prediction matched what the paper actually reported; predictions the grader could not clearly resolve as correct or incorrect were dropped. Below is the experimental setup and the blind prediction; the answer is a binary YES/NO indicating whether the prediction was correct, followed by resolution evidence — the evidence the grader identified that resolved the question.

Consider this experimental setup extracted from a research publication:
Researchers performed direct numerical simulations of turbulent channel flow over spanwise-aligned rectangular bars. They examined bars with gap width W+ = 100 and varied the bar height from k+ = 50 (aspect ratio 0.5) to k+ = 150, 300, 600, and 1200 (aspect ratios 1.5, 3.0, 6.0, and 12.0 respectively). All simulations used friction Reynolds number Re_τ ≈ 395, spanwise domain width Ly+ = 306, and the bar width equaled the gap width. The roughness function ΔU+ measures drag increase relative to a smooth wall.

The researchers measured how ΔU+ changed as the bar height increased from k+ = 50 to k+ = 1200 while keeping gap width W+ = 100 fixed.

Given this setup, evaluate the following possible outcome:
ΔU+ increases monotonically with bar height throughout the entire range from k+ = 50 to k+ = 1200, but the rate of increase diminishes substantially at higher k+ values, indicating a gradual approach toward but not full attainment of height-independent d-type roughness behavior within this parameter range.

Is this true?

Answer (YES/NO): NO